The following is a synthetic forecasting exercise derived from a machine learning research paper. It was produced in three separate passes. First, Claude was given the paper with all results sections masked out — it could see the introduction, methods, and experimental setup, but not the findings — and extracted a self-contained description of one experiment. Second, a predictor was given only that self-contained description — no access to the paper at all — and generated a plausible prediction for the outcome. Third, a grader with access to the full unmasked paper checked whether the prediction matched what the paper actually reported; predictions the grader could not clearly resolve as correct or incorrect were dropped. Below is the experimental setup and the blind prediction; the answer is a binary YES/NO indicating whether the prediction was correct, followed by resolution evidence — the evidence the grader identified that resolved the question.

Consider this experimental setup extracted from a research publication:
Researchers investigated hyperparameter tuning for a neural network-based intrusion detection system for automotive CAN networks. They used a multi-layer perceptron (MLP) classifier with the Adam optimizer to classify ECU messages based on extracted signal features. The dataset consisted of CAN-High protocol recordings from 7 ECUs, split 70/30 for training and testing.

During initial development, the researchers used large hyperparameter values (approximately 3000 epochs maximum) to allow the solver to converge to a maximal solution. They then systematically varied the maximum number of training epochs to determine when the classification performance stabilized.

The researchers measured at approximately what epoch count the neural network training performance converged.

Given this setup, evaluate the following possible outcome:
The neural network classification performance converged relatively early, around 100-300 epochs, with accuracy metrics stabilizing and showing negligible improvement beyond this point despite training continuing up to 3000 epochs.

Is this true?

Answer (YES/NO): NO